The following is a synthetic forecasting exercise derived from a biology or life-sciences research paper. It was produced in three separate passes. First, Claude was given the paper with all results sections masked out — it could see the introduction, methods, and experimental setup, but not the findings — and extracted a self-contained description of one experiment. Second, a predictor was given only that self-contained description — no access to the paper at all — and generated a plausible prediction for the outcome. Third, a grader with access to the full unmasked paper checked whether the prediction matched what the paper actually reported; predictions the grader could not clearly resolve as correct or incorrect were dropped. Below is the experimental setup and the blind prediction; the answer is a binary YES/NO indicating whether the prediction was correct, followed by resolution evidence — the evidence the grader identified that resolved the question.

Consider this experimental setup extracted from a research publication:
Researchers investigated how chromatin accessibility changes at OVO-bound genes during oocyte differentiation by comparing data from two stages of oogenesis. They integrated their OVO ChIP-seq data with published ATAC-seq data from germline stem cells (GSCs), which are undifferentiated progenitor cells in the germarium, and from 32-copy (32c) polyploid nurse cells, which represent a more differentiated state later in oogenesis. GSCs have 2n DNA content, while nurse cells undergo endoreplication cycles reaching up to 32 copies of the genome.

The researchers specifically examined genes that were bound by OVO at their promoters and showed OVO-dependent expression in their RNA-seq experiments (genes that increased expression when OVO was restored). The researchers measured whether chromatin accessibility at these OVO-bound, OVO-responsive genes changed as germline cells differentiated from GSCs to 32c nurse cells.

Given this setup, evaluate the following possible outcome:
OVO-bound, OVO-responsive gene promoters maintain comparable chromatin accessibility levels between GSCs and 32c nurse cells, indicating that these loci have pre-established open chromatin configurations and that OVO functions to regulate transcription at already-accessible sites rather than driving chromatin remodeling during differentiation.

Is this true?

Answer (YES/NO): NO